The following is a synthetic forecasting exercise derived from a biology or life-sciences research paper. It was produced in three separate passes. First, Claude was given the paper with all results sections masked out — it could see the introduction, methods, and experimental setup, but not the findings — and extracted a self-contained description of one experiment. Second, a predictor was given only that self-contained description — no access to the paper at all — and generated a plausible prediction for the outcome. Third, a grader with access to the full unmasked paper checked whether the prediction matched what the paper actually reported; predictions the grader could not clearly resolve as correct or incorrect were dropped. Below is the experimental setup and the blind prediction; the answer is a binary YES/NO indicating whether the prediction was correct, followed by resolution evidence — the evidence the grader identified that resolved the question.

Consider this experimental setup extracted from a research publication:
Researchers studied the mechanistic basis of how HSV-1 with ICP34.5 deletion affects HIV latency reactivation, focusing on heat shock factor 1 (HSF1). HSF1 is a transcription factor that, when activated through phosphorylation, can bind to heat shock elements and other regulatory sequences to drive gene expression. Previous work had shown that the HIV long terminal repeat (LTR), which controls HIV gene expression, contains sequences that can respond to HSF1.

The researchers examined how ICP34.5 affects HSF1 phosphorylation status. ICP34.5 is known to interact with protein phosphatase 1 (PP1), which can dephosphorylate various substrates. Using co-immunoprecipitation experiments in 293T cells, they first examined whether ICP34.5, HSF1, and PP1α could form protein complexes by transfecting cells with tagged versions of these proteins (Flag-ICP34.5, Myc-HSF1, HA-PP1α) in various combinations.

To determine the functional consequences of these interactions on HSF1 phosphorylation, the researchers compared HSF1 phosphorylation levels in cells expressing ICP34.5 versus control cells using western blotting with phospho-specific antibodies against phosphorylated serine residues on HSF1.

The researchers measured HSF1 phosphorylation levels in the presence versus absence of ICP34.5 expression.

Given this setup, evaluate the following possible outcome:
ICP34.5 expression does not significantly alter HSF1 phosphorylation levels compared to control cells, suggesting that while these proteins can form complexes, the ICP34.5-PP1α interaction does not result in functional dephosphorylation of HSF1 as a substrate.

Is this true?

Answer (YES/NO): NO